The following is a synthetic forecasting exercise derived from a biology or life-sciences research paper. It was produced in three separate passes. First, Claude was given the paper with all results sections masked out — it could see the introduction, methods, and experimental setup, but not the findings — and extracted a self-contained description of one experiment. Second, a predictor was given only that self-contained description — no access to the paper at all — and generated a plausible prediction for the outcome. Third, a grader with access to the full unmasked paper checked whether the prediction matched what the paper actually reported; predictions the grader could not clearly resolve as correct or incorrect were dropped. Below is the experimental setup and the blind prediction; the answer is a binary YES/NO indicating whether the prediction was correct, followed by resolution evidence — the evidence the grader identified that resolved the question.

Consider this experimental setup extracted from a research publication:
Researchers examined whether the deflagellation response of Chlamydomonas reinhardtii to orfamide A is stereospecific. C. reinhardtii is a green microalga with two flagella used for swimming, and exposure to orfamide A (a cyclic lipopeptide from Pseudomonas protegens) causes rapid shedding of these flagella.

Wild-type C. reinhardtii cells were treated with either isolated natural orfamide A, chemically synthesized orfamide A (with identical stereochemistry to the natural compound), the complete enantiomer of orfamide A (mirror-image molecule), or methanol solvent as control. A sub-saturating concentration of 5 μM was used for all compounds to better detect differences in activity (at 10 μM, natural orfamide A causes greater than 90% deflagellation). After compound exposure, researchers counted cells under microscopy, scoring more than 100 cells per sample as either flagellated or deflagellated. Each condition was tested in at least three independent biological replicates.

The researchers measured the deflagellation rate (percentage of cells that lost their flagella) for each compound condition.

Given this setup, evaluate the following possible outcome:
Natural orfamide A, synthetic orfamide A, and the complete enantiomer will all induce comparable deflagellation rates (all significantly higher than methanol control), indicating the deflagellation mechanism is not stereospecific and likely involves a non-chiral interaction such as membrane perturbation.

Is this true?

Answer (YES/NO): YES